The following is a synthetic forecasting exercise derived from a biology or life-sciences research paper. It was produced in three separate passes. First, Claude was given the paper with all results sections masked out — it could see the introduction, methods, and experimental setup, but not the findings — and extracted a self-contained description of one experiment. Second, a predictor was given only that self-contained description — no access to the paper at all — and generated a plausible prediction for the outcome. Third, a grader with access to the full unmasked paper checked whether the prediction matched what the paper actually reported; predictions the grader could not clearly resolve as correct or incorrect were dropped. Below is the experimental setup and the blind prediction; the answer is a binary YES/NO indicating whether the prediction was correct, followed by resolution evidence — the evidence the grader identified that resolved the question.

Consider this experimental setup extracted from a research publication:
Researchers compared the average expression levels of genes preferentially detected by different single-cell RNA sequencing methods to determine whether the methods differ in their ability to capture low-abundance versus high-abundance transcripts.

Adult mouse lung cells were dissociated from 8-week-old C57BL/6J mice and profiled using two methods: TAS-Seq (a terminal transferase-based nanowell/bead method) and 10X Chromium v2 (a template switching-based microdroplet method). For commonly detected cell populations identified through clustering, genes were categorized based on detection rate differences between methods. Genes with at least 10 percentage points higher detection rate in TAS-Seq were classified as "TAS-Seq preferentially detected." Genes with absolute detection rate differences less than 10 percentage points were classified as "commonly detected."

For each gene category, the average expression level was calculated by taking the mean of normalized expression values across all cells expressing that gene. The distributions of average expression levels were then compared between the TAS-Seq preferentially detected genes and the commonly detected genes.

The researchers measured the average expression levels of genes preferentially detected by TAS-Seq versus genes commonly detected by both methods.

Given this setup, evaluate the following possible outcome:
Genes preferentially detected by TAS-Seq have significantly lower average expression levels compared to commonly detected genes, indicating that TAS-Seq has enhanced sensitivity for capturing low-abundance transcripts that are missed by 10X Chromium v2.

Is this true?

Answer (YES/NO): YES